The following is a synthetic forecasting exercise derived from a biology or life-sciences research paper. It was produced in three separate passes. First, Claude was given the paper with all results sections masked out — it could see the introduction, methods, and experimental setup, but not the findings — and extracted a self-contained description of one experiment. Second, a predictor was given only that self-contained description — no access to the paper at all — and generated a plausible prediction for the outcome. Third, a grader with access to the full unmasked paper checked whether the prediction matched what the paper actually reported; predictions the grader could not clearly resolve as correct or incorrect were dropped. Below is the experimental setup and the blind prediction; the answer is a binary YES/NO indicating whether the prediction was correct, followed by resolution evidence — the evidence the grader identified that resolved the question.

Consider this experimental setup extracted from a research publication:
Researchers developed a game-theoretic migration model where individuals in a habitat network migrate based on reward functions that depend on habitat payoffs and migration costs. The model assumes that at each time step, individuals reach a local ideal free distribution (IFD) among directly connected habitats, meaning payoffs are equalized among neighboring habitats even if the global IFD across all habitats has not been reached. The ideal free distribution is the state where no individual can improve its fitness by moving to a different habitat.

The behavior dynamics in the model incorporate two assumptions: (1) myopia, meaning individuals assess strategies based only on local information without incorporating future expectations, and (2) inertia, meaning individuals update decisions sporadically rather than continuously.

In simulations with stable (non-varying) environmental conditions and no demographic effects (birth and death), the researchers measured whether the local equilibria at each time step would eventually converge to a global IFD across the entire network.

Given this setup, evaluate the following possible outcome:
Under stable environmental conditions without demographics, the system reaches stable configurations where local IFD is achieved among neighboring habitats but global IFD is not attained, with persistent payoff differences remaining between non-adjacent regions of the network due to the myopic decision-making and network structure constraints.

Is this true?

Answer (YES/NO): NO